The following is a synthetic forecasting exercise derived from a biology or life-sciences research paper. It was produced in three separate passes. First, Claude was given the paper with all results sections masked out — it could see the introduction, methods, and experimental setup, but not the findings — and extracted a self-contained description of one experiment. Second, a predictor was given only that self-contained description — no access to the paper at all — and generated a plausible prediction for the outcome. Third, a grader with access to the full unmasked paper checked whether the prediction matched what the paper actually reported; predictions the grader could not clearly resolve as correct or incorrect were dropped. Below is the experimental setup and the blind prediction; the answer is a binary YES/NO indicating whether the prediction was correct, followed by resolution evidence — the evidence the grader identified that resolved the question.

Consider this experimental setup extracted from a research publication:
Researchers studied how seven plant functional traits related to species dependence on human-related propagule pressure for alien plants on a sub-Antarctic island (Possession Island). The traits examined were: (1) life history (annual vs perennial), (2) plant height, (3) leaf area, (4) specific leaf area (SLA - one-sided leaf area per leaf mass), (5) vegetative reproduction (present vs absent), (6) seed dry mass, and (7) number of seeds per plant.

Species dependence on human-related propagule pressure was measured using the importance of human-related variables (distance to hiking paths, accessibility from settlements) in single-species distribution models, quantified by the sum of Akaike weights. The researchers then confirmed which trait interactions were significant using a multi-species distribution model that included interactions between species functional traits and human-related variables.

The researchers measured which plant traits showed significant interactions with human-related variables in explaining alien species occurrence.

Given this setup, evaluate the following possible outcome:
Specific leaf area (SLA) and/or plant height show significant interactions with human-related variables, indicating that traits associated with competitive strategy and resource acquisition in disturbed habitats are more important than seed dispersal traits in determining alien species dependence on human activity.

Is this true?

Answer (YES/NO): NO